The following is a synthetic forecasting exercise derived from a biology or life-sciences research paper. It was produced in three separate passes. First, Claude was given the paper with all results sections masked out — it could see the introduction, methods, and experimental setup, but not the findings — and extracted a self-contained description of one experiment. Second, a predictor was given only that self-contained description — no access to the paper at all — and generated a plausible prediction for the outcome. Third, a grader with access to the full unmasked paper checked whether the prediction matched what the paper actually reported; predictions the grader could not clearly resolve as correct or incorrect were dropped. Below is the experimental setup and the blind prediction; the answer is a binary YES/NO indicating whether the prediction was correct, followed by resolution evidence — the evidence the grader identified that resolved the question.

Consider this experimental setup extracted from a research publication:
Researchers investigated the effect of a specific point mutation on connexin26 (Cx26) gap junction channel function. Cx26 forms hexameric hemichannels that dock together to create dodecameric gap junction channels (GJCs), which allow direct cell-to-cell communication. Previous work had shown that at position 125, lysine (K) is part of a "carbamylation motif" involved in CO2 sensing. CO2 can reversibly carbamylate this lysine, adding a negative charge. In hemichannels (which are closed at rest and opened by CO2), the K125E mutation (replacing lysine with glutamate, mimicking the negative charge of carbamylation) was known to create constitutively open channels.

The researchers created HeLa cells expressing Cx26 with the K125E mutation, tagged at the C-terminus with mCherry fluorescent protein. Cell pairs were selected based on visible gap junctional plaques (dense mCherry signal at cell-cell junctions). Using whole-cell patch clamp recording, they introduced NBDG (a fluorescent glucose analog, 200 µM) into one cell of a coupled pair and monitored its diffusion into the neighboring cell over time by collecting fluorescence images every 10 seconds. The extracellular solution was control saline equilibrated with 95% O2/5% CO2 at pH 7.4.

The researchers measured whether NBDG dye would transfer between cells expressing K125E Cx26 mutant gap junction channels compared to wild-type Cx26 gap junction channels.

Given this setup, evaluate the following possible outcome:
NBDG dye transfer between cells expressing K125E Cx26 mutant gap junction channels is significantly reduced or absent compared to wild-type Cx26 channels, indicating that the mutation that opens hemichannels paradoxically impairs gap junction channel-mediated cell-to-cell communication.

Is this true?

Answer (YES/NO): YES